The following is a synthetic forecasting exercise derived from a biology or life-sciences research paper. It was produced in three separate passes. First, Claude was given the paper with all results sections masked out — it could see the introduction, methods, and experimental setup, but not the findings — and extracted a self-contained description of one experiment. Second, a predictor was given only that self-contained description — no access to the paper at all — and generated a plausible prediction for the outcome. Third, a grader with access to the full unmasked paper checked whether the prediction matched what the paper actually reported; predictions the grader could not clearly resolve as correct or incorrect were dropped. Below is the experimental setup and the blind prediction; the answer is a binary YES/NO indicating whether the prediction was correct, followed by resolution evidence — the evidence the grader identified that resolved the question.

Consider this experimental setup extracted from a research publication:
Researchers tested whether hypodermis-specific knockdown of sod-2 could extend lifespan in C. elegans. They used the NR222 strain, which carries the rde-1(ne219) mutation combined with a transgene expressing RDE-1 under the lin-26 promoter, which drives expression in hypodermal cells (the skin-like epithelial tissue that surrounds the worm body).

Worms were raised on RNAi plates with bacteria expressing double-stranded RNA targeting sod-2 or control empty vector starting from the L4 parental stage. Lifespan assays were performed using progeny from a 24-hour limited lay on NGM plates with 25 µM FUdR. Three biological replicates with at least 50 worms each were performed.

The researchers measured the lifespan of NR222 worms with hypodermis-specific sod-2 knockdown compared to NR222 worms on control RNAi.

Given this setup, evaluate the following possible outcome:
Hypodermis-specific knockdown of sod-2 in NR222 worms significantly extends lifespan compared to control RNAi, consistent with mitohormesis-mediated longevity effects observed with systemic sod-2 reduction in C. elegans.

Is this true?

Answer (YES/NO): NO